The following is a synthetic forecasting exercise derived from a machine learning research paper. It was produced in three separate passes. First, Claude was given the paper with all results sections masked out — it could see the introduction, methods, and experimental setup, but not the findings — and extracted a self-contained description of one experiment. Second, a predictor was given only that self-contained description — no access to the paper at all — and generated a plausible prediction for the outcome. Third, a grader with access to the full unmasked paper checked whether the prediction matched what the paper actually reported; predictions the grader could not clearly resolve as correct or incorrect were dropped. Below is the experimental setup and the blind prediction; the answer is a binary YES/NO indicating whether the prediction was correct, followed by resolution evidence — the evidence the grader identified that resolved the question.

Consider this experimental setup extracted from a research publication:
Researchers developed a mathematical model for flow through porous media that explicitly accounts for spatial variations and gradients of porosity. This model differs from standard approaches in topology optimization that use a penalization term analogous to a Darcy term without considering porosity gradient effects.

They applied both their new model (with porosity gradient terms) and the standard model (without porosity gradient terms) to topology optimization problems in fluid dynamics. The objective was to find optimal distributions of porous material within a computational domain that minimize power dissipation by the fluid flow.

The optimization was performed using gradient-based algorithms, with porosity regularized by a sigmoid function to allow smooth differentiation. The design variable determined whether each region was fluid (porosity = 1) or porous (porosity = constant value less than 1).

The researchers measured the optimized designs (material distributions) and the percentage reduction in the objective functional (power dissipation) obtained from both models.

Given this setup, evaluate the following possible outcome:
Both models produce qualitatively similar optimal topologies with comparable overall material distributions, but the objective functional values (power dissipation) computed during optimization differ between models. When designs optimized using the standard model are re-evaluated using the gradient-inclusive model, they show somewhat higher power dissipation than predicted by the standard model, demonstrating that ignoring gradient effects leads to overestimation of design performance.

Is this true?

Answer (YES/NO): NO